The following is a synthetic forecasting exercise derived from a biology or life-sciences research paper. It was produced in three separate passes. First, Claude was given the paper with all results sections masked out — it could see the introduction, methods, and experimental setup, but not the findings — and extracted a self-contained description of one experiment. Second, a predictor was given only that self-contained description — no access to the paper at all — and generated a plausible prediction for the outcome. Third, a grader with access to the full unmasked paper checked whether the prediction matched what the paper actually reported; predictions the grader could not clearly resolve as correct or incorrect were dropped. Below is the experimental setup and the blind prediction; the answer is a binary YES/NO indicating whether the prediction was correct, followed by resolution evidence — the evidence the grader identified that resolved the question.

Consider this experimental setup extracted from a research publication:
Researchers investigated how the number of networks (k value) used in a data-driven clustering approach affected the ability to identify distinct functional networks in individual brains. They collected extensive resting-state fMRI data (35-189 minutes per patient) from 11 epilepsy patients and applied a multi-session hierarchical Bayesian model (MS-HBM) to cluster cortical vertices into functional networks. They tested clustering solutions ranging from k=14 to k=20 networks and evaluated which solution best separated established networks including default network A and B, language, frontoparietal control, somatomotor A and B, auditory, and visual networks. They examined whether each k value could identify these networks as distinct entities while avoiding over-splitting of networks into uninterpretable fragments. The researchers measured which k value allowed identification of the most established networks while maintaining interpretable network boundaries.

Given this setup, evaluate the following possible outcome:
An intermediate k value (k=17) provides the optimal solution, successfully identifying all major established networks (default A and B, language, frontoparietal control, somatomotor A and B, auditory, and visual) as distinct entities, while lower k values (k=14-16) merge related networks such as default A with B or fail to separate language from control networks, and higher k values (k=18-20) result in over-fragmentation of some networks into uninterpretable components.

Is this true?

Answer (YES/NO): NO